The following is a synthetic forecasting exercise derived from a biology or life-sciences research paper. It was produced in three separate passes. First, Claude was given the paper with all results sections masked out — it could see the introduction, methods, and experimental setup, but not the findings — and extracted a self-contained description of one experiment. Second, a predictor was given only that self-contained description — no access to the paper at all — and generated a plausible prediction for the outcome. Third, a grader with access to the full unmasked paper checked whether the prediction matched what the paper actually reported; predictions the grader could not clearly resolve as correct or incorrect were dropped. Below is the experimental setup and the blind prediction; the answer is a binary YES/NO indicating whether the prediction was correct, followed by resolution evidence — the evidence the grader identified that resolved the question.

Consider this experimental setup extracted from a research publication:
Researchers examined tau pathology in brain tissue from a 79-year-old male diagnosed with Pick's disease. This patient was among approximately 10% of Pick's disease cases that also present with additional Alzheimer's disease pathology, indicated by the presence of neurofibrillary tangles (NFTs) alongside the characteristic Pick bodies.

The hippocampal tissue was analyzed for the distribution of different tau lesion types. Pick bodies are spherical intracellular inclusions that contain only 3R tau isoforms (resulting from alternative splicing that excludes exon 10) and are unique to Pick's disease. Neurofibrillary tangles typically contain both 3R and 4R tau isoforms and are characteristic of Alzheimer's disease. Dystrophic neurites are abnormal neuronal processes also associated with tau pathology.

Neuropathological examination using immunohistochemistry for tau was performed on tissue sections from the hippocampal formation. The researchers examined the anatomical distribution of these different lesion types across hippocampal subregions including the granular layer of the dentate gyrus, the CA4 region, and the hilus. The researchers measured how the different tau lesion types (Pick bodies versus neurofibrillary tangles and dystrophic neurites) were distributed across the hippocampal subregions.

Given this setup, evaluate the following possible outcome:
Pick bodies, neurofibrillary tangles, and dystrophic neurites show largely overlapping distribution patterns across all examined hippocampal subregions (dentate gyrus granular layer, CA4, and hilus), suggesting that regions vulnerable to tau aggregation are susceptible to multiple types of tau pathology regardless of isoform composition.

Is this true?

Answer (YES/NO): NO